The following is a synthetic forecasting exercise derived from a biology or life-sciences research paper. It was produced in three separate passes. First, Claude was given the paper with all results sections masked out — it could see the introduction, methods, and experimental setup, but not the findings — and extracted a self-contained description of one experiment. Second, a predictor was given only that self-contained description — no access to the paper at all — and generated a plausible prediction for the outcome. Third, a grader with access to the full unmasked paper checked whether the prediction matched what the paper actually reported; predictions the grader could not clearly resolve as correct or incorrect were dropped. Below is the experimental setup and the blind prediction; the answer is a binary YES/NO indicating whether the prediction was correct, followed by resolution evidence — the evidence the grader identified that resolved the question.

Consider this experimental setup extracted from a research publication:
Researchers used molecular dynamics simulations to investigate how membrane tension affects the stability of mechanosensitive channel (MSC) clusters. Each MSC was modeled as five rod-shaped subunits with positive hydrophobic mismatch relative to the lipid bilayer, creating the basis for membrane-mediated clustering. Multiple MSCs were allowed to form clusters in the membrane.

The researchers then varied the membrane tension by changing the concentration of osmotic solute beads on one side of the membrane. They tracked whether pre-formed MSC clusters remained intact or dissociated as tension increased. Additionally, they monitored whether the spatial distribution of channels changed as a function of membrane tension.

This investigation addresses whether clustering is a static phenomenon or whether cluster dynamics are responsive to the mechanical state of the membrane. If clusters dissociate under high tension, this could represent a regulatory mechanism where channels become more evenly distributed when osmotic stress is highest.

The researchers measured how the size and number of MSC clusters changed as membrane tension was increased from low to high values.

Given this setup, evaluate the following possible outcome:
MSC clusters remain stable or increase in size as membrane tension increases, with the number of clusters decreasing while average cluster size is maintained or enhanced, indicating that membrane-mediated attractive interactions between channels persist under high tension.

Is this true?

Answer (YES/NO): NO